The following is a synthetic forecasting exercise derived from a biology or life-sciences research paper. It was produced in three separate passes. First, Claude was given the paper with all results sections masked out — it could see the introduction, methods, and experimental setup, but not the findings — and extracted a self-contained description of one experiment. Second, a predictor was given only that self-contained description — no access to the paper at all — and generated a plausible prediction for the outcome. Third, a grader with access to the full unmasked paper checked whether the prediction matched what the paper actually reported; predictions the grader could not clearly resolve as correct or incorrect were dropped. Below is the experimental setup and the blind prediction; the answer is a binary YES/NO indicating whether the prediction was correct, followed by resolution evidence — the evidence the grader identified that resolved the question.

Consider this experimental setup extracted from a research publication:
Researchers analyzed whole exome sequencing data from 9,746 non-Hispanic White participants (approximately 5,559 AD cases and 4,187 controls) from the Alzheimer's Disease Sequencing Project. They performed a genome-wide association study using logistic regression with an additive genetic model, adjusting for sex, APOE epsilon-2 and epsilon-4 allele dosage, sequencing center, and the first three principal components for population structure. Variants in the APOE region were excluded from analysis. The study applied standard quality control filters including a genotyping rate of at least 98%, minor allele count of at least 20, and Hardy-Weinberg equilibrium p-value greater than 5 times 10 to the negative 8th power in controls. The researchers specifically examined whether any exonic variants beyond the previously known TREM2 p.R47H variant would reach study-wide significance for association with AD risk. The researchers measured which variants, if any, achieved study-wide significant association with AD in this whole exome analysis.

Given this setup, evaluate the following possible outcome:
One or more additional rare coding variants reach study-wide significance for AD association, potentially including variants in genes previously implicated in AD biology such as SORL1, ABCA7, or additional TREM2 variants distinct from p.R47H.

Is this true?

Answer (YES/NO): NO